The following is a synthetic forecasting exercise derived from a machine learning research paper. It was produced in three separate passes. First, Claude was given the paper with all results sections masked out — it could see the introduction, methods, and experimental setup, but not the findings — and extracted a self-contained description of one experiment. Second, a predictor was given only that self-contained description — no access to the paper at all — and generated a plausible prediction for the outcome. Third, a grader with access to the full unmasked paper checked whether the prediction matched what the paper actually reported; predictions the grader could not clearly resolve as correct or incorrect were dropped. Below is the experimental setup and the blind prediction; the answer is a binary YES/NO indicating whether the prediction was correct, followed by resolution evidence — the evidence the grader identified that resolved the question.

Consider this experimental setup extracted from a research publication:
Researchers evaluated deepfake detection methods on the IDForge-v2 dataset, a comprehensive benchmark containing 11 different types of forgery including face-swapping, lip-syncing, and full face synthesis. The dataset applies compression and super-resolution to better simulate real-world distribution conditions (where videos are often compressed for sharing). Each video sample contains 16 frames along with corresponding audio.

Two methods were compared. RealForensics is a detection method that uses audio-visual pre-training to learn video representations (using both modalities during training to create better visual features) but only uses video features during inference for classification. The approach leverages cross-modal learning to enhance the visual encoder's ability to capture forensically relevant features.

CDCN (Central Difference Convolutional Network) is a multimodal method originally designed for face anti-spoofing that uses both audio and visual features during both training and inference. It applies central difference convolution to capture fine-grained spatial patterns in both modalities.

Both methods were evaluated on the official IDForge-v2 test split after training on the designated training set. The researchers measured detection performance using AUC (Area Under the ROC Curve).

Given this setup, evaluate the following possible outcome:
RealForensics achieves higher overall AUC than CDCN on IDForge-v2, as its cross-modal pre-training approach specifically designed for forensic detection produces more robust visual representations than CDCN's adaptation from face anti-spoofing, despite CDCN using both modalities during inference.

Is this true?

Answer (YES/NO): YES